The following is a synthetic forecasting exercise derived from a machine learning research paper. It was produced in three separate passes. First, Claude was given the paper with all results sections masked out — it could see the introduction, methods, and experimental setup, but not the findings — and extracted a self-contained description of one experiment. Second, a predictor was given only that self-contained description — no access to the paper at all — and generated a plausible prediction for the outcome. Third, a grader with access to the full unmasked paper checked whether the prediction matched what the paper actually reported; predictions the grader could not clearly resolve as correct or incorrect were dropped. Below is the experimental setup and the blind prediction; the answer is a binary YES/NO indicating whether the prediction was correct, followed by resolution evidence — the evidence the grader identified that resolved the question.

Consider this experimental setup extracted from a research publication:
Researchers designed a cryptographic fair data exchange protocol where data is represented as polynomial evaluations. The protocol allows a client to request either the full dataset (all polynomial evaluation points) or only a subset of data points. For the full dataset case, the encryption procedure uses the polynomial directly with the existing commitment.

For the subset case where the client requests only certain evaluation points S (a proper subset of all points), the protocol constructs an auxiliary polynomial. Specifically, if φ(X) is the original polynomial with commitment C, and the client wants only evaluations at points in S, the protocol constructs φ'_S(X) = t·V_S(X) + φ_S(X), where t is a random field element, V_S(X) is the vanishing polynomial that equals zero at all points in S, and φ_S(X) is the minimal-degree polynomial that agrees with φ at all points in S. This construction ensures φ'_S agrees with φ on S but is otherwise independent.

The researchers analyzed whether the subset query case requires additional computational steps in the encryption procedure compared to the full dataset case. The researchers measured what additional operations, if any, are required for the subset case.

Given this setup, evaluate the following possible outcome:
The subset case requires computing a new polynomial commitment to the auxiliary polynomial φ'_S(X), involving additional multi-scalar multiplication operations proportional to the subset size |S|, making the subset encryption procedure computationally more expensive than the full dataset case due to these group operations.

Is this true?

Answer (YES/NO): YES